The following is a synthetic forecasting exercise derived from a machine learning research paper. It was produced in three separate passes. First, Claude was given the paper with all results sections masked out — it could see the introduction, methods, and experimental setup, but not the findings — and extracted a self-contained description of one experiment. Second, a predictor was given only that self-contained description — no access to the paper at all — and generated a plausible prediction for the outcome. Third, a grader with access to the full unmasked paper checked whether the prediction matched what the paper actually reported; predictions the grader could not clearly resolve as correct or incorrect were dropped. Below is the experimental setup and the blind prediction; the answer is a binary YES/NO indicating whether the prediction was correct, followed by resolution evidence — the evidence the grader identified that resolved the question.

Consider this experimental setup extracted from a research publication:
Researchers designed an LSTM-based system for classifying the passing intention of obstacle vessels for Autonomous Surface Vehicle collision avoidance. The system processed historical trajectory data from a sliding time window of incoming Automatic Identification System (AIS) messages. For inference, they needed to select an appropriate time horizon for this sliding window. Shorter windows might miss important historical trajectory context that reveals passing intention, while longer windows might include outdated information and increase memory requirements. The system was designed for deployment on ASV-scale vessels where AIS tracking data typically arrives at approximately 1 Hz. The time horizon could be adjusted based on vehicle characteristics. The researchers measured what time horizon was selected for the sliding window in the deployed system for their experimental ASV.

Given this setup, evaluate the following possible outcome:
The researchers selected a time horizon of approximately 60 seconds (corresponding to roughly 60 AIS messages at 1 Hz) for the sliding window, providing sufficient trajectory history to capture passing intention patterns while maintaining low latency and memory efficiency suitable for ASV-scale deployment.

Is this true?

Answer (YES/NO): NO